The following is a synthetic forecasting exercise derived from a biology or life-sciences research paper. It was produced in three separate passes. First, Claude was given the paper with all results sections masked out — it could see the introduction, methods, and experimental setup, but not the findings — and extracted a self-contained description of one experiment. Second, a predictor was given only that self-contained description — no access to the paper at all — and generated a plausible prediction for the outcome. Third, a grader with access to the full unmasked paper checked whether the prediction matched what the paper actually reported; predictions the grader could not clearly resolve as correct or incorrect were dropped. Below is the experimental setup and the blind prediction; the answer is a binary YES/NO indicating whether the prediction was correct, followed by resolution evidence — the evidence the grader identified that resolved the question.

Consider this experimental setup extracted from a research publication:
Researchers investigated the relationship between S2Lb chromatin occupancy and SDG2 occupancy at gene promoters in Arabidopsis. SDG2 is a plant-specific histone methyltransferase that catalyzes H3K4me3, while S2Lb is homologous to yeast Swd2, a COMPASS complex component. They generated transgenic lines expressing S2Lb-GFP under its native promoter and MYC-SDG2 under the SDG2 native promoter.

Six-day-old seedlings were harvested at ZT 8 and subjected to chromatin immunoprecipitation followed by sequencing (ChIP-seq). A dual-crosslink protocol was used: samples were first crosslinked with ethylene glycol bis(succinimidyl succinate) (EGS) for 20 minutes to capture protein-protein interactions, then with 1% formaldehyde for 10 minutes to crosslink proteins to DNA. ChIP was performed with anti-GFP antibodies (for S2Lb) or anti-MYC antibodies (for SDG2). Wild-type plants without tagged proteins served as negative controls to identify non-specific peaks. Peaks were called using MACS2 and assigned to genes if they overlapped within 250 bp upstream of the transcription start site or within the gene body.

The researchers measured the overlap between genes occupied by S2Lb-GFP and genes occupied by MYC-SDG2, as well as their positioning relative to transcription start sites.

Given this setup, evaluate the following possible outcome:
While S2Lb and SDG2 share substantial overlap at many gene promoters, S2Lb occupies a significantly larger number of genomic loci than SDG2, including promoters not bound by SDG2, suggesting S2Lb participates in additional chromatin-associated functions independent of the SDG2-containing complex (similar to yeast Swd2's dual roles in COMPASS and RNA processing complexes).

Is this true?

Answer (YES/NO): NO